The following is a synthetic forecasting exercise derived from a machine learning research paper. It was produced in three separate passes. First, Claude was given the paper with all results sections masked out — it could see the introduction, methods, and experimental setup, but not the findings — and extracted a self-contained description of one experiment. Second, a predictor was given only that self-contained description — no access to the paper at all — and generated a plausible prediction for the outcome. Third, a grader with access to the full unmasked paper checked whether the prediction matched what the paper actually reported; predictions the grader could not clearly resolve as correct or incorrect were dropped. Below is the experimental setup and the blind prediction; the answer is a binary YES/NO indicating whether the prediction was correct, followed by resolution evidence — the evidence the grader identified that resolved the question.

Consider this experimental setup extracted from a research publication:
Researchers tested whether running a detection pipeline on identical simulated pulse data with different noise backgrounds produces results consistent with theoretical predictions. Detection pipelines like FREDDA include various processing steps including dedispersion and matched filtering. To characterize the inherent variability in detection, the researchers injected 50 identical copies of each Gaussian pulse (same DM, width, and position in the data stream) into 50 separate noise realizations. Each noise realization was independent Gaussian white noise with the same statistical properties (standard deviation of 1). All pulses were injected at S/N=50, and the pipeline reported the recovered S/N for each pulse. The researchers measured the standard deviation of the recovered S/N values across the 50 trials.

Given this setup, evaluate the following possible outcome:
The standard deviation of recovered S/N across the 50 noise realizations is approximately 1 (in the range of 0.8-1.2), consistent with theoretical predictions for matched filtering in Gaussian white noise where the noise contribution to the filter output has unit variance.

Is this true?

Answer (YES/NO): YES